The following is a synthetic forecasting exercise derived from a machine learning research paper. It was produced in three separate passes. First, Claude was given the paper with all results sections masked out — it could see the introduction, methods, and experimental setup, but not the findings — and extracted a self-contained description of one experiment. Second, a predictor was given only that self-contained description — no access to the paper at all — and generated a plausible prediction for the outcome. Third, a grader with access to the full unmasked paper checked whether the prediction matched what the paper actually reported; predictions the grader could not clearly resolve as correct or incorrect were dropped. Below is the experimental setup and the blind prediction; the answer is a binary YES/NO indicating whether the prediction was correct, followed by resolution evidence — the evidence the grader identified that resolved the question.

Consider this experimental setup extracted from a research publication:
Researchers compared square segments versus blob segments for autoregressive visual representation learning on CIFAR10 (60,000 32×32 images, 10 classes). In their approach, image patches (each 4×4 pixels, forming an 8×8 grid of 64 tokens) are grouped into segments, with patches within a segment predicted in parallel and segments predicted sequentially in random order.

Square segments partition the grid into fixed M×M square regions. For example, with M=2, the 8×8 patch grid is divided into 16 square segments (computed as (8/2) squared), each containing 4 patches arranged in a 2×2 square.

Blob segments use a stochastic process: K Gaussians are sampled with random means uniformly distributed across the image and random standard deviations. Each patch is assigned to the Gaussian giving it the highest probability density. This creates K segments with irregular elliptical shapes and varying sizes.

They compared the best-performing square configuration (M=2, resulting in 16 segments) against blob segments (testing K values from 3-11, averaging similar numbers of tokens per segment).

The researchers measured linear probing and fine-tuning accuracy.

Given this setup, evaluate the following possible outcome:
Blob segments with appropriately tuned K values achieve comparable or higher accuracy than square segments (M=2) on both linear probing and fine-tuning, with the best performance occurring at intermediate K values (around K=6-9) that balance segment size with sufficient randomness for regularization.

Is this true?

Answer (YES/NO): YES